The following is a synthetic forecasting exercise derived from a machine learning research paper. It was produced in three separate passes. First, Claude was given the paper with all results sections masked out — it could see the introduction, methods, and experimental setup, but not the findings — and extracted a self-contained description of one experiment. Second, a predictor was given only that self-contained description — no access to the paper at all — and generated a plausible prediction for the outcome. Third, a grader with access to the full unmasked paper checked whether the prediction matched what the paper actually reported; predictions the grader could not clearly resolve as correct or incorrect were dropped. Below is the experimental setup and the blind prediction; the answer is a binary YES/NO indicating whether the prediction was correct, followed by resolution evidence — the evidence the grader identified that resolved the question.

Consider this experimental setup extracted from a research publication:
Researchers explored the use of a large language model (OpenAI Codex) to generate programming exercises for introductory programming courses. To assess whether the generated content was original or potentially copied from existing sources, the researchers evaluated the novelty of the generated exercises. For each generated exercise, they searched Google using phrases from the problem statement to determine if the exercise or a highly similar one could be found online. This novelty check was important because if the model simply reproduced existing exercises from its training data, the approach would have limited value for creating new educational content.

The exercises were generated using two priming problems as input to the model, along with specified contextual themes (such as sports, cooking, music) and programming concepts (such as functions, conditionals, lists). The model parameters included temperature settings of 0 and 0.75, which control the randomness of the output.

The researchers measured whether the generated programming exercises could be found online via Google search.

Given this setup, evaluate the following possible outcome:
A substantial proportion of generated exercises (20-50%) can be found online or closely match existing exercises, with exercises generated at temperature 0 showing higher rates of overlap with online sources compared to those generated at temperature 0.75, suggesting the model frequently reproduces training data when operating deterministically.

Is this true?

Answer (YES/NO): NO